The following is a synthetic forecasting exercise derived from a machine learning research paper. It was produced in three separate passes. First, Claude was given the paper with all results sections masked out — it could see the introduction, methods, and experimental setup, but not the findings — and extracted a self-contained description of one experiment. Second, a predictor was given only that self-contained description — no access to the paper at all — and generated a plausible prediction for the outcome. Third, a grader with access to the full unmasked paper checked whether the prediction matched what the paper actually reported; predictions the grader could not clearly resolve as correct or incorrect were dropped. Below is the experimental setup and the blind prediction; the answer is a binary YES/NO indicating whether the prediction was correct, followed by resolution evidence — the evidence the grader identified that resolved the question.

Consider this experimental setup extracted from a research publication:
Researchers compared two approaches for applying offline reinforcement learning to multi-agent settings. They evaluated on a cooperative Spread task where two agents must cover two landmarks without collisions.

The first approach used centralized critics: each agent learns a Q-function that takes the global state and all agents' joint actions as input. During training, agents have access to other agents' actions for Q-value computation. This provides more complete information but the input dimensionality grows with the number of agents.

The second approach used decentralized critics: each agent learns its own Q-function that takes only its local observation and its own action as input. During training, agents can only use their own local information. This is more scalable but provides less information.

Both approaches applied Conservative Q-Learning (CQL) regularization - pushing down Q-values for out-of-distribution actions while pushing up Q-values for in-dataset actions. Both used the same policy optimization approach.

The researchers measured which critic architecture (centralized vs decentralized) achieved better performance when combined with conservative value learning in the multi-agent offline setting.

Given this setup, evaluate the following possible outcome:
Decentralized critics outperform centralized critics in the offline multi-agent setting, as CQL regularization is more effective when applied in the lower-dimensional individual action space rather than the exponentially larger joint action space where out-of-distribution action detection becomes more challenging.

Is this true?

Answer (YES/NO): NO